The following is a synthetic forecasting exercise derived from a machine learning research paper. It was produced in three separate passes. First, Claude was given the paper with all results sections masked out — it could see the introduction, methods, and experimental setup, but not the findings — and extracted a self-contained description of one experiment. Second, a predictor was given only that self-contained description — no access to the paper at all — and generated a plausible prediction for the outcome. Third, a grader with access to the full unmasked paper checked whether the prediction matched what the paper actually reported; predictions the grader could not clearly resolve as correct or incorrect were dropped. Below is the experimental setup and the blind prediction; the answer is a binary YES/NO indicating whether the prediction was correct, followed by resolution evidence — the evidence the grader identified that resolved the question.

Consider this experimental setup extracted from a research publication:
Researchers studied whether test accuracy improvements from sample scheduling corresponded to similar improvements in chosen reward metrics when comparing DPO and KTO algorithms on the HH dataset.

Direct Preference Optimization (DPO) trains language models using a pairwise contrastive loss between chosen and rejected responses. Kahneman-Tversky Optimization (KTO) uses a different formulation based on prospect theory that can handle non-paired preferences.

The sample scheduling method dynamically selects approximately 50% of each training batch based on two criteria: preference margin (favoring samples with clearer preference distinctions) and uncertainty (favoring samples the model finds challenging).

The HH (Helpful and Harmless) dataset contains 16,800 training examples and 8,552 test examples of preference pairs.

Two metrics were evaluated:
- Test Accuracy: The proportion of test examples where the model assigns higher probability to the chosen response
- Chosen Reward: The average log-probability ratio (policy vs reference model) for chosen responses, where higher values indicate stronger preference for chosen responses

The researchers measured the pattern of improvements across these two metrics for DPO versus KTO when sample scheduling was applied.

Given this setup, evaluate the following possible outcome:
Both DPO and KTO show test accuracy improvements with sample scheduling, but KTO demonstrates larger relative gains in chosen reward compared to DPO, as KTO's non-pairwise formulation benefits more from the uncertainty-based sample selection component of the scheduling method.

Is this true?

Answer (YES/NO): NO